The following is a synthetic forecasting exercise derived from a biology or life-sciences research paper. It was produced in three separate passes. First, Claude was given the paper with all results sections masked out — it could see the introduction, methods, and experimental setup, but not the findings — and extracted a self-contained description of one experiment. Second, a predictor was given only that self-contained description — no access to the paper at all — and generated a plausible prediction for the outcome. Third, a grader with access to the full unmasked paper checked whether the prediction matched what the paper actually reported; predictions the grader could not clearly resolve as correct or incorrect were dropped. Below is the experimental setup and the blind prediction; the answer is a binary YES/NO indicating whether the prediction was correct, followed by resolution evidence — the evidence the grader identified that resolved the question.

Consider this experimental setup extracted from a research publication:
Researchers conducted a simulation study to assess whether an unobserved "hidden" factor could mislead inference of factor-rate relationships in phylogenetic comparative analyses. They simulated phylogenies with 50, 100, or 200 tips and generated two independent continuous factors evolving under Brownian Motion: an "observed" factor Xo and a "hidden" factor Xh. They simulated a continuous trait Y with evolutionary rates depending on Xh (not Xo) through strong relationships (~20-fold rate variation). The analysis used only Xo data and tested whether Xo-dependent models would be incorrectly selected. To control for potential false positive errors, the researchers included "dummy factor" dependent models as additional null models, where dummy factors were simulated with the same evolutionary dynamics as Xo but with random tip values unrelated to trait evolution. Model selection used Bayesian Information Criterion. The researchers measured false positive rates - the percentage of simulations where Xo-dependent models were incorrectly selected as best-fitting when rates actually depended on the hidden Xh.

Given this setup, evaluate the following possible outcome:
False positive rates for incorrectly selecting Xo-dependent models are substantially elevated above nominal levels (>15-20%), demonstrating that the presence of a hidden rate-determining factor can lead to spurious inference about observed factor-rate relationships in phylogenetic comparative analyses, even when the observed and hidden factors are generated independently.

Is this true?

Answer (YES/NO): NO